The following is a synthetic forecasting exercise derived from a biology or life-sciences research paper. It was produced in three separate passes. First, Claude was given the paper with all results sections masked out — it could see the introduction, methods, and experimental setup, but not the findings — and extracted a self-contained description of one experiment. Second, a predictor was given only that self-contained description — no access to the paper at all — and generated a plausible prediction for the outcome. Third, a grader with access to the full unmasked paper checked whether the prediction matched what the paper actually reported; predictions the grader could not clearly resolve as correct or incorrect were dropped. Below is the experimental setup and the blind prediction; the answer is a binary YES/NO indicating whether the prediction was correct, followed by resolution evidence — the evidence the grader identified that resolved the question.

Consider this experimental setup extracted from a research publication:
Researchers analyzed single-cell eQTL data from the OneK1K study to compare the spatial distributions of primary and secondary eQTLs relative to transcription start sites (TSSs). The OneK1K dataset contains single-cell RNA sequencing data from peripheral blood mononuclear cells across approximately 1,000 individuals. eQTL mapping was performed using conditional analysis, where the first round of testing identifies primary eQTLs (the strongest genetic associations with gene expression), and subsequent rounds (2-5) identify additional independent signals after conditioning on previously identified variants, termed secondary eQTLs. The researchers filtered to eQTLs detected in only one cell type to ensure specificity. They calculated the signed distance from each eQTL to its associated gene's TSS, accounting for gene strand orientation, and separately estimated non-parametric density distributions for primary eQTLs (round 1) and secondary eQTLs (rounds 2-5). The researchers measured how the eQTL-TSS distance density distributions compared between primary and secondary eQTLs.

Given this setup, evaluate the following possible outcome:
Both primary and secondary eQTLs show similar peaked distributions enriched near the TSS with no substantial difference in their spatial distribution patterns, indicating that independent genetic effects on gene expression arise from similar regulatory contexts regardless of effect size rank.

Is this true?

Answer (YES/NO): NO